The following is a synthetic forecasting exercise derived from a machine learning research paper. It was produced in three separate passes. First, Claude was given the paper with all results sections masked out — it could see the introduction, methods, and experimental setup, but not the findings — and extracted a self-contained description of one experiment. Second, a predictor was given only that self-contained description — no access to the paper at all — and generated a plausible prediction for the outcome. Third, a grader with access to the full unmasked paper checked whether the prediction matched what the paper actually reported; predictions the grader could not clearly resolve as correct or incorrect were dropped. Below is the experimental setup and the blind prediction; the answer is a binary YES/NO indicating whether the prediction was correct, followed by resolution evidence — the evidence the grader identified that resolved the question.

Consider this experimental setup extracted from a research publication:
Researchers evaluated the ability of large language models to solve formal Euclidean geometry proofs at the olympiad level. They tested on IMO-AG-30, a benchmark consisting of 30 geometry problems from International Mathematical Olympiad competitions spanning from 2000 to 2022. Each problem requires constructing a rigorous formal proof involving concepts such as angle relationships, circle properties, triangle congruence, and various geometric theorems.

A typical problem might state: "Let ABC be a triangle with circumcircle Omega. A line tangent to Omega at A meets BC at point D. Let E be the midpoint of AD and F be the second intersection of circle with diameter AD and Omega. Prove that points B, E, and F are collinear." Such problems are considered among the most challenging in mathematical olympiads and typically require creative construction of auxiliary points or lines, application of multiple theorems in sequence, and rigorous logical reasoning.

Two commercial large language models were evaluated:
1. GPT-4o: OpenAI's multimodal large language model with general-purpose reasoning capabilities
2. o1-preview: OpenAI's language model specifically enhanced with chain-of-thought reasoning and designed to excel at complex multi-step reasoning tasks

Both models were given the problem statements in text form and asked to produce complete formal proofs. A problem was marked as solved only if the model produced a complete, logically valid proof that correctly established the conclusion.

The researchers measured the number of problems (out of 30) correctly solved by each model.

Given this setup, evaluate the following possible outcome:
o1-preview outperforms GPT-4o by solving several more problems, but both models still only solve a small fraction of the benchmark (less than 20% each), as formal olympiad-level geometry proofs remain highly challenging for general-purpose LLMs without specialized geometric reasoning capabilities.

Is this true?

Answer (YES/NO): NO